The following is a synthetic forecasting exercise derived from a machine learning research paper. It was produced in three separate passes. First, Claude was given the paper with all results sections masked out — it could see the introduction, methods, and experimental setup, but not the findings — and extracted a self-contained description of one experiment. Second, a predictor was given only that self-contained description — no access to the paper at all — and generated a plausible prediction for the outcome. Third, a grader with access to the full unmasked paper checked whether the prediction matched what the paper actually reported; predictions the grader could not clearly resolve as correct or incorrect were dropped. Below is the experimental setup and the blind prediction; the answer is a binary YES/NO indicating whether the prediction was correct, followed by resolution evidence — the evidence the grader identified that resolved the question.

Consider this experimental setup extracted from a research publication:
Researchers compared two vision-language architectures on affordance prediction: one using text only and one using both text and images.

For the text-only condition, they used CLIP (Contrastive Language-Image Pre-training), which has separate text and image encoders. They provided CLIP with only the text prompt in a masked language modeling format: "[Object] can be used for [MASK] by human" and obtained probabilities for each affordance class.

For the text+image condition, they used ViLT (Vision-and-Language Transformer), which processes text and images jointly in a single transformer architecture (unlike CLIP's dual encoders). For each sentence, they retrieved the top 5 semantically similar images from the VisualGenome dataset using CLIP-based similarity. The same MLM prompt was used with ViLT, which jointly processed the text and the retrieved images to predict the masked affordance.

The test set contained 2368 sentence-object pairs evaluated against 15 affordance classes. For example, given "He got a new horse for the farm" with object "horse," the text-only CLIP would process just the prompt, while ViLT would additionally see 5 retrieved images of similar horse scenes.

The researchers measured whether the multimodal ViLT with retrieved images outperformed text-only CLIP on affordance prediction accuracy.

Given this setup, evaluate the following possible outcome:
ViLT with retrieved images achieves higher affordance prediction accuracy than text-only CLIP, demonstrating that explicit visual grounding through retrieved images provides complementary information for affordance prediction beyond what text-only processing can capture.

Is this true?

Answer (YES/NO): NO